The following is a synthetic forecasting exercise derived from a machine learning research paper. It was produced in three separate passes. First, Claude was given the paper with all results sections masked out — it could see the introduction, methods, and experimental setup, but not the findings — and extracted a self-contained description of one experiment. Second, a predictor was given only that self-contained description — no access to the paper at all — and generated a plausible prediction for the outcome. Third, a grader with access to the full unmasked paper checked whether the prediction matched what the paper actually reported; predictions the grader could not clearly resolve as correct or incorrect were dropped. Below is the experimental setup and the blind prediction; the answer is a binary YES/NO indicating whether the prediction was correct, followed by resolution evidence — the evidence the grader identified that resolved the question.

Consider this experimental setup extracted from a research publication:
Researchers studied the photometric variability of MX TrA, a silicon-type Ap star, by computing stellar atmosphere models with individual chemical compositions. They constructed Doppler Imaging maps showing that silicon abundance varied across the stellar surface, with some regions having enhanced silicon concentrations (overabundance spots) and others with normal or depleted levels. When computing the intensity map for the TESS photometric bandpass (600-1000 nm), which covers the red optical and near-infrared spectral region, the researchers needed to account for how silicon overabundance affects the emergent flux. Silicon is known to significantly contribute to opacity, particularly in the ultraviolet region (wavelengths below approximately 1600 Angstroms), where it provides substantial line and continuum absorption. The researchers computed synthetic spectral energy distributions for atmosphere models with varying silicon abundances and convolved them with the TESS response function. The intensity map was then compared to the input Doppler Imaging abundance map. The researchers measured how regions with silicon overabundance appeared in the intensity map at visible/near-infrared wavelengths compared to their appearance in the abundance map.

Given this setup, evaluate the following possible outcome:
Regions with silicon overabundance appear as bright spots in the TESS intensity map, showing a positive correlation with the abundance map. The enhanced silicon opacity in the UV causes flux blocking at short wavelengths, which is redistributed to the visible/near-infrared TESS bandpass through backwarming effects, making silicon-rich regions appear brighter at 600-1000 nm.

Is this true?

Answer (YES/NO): YES